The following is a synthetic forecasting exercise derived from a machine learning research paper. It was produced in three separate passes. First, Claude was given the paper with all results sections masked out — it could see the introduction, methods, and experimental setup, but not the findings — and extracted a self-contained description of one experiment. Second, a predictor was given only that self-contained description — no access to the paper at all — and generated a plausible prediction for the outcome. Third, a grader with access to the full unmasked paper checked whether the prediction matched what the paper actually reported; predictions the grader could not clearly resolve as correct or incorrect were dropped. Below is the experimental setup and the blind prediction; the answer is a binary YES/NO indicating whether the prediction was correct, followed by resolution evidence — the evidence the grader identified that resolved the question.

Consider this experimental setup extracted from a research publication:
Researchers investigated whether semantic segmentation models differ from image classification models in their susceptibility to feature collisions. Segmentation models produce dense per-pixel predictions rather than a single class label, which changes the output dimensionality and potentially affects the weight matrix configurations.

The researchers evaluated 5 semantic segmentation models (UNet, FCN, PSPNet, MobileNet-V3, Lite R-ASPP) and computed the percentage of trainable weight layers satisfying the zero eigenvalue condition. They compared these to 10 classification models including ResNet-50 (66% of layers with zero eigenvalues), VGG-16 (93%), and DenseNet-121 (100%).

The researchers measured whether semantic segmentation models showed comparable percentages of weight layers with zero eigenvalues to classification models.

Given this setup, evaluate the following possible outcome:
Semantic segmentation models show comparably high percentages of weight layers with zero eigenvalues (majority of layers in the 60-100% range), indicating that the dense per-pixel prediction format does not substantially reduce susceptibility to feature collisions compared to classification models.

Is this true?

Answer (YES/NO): YES